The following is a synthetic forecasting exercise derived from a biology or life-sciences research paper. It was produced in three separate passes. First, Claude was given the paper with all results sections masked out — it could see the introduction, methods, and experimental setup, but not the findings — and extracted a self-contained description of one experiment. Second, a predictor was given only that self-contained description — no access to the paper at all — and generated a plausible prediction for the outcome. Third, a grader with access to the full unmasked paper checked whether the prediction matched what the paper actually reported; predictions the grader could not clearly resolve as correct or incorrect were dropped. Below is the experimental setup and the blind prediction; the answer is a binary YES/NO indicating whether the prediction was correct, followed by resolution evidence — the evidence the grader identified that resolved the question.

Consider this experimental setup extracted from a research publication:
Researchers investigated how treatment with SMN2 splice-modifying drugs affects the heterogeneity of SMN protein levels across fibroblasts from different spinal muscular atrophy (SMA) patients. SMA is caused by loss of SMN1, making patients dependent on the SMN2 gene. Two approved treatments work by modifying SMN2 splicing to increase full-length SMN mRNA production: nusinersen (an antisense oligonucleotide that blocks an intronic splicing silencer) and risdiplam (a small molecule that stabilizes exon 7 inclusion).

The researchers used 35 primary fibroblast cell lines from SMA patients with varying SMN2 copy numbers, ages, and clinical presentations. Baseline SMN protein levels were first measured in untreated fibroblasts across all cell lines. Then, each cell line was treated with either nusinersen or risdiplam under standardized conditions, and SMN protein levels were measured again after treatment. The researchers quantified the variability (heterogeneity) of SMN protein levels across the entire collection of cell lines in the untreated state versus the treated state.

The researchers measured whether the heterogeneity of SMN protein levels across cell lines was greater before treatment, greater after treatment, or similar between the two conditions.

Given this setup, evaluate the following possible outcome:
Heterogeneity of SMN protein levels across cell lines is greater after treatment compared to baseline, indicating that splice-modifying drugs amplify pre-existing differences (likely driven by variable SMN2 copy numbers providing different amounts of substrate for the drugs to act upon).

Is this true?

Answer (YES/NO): YES